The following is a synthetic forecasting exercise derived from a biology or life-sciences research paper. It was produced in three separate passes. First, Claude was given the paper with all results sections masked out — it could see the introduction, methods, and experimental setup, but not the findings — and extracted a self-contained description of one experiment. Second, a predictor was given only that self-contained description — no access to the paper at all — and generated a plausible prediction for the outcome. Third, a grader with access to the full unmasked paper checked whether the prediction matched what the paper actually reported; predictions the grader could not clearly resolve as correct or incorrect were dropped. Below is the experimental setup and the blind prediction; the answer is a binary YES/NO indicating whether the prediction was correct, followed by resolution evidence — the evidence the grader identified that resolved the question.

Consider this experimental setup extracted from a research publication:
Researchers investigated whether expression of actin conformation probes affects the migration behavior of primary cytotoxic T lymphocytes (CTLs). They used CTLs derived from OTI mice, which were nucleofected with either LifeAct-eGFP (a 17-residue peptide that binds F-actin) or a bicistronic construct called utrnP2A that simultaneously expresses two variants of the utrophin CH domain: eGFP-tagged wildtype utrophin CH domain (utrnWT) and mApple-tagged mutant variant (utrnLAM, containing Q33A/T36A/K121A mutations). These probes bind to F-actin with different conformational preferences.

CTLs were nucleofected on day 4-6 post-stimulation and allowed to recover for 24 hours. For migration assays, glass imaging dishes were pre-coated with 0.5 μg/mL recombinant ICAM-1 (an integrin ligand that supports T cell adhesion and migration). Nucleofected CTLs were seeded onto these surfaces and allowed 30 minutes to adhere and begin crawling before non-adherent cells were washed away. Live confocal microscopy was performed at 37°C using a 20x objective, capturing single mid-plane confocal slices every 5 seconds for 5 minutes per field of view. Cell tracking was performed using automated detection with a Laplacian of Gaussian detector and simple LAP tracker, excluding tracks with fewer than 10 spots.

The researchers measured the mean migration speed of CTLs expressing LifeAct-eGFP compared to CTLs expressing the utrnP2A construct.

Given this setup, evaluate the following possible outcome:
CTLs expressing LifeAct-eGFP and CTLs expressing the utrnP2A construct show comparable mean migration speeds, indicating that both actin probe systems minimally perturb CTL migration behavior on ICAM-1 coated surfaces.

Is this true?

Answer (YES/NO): YES